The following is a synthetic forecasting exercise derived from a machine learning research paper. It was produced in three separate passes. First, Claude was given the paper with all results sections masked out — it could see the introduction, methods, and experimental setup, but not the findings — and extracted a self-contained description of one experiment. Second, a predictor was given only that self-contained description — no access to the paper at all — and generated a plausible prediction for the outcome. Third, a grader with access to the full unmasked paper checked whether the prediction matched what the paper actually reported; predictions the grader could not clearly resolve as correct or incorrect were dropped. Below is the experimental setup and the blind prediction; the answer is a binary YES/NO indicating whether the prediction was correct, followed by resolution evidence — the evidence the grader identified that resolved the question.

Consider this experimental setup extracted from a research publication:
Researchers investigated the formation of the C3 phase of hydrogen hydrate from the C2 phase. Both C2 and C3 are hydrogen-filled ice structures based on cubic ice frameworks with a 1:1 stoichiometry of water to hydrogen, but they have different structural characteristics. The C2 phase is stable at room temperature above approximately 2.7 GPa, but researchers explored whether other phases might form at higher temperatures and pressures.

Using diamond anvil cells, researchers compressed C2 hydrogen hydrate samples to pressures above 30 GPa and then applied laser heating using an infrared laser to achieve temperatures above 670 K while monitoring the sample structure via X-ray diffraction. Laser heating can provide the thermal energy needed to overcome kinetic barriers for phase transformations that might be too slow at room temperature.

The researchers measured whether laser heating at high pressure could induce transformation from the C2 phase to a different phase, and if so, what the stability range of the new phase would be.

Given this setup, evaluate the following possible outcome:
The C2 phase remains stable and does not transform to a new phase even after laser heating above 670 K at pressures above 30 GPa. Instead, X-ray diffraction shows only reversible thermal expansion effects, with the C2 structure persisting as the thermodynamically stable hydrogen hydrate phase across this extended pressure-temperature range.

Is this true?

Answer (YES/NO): NO